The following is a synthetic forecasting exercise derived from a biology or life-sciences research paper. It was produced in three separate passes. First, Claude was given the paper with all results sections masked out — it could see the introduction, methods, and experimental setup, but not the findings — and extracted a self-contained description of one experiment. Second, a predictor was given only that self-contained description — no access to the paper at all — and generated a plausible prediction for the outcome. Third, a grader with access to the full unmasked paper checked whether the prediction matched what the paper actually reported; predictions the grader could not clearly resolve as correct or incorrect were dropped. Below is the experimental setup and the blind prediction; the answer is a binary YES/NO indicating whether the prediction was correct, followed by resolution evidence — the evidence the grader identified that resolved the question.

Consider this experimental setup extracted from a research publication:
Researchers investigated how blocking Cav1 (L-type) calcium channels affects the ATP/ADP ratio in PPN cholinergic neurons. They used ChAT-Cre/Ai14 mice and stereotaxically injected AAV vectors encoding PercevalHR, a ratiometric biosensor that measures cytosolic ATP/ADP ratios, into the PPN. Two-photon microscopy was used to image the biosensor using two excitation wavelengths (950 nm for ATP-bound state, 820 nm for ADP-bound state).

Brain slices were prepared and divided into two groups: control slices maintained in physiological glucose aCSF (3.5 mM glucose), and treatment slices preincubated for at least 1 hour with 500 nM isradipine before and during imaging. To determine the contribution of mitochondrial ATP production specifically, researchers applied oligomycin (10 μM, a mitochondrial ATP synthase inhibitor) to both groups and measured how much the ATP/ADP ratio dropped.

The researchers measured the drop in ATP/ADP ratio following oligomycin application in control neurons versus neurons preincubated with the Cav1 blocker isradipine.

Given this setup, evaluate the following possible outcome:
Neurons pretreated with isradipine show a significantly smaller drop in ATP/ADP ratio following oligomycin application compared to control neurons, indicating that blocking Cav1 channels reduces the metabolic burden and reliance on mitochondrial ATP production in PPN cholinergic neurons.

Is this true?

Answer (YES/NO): YES